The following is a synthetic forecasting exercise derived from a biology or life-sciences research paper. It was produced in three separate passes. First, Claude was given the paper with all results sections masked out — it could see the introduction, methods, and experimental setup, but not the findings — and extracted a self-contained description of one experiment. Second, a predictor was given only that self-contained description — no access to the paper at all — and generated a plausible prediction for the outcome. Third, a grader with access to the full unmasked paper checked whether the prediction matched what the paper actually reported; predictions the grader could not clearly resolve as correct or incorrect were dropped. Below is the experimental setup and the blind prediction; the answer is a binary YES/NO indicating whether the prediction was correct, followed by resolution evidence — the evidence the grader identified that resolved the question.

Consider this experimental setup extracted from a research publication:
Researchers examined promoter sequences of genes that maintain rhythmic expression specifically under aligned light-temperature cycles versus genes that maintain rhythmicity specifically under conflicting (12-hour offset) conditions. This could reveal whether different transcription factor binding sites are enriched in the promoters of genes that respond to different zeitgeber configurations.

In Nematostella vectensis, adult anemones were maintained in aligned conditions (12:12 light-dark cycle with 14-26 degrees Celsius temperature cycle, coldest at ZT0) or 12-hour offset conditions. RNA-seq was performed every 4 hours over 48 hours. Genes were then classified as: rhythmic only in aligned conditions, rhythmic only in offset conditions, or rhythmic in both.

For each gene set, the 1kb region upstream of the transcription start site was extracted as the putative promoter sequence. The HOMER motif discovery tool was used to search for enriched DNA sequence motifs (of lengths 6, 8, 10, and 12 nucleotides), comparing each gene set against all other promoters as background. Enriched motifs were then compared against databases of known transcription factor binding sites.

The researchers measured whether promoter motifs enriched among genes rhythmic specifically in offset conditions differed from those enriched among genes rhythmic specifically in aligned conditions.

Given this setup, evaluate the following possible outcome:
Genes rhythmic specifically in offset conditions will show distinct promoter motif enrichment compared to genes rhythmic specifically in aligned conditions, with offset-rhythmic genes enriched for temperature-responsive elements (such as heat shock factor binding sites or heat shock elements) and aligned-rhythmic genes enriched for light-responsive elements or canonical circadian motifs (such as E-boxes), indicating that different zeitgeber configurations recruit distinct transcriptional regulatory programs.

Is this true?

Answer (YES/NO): NO